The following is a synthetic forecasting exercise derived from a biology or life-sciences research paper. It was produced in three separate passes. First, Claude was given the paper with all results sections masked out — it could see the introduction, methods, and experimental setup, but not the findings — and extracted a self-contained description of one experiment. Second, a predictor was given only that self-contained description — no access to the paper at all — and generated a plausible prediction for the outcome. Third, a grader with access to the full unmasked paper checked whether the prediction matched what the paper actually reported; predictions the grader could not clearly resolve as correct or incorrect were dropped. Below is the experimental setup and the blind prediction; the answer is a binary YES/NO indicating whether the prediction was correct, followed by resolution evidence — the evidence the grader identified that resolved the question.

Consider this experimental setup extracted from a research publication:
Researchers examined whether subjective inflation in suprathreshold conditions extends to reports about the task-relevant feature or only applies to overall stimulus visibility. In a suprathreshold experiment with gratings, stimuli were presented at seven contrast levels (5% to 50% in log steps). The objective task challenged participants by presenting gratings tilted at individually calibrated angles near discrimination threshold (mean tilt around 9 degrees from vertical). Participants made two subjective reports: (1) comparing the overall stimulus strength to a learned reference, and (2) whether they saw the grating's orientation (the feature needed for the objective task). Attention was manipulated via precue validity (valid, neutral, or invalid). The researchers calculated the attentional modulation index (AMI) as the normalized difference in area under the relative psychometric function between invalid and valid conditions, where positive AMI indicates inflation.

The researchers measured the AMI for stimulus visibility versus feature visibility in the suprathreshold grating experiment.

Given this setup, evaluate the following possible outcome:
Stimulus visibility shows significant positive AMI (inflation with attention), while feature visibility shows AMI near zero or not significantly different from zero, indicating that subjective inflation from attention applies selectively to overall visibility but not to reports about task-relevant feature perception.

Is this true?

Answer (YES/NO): YES